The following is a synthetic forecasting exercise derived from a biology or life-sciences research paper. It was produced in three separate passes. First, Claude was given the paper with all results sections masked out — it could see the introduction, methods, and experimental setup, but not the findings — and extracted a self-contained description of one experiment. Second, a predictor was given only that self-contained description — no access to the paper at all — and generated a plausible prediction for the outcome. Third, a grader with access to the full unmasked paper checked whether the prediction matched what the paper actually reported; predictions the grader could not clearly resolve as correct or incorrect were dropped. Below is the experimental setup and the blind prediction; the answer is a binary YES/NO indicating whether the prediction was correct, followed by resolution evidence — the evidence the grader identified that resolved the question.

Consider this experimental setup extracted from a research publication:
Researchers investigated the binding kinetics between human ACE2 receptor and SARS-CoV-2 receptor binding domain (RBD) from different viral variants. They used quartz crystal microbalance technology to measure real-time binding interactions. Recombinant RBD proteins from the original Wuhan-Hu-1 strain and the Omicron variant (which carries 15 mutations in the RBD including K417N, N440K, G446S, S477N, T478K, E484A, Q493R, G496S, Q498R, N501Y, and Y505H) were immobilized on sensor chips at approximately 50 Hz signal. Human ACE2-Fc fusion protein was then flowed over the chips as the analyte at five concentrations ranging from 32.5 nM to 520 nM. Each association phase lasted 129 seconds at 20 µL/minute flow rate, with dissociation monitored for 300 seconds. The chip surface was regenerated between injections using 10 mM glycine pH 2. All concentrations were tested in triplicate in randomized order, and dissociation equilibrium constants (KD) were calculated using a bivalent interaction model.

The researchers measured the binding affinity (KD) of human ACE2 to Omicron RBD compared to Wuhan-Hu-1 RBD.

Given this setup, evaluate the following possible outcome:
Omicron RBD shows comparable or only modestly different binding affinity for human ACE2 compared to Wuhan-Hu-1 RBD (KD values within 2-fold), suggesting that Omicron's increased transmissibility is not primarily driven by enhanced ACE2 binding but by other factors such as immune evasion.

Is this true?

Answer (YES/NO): YES